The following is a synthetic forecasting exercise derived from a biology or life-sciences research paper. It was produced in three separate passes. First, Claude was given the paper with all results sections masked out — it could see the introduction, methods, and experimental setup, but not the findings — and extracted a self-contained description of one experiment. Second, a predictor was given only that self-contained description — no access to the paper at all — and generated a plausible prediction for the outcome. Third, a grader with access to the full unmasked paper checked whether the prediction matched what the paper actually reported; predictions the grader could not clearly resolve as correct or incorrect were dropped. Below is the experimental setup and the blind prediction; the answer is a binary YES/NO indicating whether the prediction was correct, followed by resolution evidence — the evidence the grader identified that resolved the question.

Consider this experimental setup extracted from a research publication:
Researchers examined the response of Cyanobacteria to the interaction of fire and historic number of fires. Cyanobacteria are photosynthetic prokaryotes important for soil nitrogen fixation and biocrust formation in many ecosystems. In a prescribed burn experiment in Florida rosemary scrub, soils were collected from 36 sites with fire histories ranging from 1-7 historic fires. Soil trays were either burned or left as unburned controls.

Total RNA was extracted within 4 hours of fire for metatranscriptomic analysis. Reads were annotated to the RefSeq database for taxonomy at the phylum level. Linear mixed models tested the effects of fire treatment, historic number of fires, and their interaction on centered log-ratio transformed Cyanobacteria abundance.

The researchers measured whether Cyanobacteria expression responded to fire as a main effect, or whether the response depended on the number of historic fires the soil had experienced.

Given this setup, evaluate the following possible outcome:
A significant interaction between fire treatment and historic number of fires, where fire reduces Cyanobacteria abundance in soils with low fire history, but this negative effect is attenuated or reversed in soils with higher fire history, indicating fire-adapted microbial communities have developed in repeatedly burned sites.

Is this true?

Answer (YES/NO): NO